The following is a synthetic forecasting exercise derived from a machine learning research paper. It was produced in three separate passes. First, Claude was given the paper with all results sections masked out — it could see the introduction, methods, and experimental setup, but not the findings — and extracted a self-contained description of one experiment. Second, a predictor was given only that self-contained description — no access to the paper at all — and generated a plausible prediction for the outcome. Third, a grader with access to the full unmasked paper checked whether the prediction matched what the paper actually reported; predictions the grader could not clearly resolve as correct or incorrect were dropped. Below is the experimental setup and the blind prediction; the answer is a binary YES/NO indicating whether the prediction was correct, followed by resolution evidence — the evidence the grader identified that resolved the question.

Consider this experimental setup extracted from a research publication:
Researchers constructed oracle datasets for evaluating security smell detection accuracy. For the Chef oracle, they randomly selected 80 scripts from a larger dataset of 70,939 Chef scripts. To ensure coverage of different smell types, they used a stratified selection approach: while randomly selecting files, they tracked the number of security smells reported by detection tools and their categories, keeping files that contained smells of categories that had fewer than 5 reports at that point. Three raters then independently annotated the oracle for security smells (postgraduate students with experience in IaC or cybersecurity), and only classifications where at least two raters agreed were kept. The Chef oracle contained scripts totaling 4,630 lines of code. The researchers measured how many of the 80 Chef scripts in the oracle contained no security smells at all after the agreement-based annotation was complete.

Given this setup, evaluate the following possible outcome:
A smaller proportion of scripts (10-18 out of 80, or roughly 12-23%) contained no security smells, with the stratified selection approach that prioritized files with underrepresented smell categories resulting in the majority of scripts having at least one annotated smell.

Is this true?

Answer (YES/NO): NO